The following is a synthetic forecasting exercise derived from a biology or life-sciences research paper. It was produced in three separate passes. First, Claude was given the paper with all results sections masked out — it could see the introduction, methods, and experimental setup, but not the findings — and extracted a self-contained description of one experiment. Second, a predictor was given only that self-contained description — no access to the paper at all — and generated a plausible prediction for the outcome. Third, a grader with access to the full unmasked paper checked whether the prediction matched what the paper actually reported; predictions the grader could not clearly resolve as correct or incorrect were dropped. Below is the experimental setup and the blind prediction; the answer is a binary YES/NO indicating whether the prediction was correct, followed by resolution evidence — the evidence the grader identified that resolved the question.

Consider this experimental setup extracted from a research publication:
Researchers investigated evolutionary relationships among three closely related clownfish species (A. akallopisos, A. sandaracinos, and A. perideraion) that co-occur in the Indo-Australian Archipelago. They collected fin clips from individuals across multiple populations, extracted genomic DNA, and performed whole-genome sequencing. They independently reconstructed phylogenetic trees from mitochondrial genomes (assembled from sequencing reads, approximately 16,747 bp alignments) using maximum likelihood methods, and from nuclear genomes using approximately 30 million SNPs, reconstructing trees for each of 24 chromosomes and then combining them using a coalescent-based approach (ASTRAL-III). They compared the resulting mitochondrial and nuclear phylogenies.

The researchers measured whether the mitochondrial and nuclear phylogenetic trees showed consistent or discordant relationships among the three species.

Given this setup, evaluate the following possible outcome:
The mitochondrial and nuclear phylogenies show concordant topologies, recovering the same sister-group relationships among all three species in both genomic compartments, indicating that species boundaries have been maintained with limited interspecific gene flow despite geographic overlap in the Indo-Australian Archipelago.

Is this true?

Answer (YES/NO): NO